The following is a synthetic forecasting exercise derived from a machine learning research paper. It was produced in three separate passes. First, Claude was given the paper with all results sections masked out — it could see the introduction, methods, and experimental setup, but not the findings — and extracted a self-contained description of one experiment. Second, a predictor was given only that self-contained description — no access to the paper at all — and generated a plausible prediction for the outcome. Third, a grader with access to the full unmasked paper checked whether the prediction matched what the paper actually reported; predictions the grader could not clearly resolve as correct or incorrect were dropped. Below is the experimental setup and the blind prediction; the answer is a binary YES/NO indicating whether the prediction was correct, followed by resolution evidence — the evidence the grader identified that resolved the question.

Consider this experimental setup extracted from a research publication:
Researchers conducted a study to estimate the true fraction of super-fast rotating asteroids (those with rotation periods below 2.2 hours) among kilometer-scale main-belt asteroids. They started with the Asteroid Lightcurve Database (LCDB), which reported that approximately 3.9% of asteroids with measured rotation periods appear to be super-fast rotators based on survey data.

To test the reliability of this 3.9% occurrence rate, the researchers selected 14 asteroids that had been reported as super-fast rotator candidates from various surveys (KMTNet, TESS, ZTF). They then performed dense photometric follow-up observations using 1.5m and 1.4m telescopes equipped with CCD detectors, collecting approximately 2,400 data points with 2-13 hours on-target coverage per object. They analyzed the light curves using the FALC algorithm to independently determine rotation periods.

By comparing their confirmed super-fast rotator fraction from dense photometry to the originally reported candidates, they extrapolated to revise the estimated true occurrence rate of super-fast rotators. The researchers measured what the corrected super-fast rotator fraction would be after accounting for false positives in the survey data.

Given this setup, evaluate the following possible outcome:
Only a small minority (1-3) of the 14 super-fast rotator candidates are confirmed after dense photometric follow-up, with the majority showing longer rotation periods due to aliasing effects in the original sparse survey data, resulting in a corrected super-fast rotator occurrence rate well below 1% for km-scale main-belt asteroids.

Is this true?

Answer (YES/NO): NO